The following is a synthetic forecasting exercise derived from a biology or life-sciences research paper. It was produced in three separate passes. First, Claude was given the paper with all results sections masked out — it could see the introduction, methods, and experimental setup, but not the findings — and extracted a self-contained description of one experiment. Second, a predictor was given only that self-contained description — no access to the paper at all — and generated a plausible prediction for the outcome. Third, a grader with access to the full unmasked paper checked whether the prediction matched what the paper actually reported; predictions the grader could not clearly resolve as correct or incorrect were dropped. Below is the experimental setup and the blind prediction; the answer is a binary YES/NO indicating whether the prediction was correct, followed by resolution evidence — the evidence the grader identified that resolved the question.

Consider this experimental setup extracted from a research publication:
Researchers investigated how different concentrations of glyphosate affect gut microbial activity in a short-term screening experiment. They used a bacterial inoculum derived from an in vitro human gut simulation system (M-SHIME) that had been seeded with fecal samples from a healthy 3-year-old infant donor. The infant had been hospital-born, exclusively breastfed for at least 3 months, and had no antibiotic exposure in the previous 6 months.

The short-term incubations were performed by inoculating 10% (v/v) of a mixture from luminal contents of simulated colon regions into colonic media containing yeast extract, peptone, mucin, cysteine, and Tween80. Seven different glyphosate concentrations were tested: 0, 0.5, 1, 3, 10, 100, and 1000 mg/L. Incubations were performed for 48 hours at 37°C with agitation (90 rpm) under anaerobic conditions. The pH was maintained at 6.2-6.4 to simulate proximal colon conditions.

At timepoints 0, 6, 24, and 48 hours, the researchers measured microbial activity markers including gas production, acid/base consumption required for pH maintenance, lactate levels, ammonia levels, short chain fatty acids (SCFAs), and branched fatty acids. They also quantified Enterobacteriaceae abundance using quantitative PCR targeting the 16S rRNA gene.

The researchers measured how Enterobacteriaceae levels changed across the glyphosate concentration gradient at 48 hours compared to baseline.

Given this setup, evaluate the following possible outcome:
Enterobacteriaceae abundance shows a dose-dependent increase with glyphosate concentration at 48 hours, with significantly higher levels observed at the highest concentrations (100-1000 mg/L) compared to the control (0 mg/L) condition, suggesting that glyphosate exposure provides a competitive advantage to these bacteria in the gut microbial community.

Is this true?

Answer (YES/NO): NO